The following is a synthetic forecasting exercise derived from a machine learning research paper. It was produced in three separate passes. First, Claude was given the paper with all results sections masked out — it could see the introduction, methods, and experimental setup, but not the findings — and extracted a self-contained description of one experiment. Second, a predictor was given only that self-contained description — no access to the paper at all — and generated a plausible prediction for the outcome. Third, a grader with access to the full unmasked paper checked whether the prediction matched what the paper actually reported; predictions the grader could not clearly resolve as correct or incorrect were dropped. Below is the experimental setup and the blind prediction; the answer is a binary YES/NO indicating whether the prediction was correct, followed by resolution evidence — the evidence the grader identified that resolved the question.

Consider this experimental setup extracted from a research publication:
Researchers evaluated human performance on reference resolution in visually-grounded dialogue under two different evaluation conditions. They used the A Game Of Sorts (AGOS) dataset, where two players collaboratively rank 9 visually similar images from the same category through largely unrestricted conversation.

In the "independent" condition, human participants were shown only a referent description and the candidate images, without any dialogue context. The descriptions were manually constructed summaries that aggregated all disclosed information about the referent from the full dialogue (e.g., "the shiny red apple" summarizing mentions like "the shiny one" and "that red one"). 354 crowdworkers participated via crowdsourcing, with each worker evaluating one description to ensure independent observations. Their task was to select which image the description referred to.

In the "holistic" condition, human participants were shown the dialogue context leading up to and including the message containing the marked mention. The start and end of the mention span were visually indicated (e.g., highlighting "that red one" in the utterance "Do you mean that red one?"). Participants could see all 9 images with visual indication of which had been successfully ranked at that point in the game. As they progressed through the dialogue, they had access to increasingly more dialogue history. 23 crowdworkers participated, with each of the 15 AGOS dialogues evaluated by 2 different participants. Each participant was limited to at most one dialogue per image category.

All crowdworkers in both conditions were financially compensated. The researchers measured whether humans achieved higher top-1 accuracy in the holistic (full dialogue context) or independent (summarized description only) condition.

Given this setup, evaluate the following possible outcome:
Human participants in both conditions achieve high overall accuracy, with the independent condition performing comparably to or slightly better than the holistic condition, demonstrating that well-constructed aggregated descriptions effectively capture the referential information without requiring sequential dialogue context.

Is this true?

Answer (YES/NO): NO